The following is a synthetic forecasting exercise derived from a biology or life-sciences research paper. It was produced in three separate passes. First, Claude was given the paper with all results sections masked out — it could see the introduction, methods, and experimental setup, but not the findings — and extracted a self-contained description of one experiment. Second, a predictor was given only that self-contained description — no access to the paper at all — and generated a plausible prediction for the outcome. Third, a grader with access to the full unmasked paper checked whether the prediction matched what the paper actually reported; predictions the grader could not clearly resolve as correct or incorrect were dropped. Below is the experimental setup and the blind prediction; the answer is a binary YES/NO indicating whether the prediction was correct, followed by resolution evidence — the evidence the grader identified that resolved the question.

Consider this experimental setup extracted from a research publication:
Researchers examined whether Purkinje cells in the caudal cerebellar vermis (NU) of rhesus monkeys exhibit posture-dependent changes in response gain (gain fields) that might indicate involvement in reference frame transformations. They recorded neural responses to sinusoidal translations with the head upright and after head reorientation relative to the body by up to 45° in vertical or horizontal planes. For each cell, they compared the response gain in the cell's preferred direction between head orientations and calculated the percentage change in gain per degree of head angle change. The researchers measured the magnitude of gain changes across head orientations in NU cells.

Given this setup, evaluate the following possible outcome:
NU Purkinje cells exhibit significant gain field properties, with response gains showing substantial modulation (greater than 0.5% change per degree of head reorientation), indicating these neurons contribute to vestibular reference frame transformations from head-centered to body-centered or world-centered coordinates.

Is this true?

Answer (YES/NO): NO